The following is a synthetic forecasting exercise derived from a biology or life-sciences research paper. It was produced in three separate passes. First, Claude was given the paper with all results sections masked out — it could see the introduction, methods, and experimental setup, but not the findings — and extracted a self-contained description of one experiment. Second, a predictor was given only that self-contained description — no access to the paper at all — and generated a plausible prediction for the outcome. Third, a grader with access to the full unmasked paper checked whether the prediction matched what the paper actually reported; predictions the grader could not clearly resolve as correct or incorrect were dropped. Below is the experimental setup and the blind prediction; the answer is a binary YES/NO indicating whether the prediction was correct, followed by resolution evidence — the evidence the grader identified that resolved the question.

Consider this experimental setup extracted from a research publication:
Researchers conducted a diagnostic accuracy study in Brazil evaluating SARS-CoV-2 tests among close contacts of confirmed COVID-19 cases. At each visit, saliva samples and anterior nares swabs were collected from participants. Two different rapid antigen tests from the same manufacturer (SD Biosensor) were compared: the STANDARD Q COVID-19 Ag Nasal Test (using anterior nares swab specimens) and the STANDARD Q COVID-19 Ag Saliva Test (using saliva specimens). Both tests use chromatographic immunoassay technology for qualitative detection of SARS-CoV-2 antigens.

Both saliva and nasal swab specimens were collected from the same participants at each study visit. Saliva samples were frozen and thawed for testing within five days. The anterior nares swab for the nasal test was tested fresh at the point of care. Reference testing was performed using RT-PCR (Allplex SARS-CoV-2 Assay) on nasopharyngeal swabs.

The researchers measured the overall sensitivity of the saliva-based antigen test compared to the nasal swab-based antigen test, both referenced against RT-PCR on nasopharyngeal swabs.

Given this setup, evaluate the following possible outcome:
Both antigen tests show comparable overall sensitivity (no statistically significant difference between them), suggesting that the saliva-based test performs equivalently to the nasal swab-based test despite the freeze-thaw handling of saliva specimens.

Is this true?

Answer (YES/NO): NO